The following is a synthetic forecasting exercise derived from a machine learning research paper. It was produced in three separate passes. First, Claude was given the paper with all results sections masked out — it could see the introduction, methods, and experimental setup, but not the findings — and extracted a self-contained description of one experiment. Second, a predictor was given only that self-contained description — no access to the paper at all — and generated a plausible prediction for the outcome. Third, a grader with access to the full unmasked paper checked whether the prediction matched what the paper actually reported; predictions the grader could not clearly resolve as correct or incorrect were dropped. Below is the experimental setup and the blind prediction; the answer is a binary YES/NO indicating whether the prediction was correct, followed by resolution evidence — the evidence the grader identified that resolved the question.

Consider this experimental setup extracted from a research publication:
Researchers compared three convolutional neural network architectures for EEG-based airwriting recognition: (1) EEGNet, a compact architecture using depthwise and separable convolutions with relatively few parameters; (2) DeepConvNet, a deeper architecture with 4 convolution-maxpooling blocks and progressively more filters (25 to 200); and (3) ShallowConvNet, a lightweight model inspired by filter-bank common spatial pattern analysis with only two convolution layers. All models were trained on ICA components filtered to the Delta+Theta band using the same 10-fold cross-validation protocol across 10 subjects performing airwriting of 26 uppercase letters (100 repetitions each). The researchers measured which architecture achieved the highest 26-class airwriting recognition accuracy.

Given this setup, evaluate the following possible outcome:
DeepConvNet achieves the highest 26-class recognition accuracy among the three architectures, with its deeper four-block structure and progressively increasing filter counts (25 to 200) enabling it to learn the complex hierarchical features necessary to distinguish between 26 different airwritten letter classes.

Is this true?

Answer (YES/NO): NO